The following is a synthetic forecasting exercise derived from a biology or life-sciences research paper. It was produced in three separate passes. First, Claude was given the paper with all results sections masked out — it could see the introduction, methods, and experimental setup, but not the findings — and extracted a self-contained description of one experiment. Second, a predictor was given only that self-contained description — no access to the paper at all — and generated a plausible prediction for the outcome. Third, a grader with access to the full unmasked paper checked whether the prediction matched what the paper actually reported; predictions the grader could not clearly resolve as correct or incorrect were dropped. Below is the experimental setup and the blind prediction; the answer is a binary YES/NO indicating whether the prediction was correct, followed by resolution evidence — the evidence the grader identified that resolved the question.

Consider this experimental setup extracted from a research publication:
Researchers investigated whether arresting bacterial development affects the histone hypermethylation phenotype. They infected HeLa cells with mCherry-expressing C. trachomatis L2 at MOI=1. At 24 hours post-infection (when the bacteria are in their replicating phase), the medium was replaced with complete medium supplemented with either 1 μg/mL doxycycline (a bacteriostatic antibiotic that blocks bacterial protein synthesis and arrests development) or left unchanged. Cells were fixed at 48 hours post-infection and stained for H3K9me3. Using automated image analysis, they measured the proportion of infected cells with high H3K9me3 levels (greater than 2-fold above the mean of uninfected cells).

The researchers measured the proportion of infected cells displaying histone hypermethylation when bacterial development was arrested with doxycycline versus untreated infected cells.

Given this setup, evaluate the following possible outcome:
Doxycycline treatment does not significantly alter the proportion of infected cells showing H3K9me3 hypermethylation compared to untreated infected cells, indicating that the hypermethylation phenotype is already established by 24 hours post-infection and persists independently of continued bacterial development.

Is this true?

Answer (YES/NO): NO